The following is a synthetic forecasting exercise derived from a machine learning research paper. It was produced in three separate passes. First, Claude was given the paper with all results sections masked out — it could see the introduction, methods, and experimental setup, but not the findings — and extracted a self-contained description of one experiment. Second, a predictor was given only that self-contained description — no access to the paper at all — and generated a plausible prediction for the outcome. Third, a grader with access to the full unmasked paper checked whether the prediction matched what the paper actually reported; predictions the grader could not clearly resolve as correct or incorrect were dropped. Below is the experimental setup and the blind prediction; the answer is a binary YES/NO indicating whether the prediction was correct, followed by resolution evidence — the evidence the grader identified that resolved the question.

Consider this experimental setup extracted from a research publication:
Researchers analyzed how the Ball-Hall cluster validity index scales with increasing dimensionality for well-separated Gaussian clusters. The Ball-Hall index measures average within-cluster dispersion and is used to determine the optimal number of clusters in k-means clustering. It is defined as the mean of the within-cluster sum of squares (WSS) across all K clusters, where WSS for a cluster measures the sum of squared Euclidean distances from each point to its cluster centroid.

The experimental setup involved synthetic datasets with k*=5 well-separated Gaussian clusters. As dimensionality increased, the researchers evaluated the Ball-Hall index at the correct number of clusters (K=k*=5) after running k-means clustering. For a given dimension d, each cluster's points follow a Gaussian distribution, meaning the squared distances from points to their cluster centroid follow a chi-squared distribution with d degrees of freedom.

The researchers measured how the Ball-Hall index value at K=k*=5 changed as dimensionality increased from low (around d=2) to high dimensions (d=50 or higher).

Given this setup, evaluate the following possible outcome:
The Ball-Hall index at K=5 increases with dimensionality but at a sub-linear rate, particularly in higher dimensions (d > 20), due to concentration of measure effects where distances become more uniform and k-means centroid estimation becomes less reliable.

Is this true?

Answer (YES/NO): NO